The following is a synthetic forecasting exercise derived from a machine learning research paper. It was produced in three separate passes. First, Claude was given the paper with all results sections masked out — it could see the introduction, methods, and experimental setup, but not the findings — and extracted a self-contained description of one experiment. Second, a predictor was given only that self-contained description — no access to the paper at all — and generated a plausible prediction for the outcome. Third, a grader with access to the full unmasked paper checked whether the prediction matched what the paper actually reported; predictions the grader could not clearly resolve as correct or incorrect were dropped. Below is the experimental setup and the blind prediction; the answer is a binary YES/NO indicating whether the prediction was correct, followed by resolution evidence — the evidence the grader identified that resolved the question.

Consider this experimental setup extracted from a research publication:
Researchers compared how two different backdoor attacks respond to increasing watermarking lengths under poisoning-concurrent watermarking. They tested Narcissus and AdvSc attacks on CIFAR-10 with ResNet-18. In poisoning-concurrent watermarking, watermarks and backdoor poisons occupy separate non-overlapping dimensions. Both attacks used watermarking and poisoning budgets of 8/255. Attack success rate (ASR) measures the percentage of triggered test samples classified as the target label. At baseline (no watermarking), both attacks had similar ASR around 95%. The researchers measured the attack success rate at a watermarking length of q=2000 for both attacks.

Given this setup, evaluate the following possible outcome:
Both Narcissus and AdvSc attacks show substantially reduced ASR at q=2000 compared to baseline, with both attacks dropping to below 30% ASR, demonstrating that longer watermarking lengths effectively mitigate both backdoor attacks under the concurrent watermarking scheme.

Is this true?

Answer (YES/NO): NO